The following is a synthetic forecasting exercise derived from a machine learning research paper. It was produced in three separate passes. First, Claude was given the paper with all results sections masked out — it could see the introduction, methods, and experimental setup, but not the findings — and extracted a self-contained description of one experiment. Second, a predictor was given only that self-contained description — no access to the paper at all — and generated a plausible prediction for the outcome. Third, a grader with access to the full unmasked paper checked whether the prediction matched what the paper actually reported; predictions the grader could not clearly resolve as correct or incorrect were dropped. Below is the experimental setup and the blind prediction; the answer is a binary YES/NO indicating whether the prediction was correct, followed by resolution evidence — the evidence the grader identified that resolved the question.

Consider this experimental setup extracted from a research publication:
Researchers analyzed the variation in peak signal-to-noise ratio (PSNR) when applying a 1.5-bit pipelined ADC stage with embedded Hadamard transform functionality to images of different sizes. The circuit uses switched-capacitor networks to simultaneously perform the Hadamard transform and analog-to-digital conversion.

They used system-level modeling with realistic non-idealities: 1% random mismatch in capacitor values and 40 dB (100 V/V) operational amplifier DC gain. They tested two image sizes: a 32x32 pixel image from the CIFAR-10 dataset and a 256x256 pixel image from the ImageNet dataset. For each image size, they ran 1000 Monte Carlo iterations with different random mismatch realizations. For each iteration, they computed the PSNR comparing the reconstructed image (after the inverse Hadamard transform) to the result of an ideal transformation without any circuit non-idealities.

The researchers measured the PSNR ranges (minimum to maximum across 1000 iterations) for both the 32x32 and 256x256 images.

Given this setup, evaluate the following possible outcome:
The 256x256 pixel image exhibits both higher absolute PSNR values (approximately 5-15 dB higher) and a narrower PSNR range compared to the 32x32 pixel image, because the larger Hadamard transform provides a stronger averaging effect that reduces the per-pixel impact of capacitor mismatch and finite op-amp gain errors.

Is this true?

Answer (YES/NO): NO